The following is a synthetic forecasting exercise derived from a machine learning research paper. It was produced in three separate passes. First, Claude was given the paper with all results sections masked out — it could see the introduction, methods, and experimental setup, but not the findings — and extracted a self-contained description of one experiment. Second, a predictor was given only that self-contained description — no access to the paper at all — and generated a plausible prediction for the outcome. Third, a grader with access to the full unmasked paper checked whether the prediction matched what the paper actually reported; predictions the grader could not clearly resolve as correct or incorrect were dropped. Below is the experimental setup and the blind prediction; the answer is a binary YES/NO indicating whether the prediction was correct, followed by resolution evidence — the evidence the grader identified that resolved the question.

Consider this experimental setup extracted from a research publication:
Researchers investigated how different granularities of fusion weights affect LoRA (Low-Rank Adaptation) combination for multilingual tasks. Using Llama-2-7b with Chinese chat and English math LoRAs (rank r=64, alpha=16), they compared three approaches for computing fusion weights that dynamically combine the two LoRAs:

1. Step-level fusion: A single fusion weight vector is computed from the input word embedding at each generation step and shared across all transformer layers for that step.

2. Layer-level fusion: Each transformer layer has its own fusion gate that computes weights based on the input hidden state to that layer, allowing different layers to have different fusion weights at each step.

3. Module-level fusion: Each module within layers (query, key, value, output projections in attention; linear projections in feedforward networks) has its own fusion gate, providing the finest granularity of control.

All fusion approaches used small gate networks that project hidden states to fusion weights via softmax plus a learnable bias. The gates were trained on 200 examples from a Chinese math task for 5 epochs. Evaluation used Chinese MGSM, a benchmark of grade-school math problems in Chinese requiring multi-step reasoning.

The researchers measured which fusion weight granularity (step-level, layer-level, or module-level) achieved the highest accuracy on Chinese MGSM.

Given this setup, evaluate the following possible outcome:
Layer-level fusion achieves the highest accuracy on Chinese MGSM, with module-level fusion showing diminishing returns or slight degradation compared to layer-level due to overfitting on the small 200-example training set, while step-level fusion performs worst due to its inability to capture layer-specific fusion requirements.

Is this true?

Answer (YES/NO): YES